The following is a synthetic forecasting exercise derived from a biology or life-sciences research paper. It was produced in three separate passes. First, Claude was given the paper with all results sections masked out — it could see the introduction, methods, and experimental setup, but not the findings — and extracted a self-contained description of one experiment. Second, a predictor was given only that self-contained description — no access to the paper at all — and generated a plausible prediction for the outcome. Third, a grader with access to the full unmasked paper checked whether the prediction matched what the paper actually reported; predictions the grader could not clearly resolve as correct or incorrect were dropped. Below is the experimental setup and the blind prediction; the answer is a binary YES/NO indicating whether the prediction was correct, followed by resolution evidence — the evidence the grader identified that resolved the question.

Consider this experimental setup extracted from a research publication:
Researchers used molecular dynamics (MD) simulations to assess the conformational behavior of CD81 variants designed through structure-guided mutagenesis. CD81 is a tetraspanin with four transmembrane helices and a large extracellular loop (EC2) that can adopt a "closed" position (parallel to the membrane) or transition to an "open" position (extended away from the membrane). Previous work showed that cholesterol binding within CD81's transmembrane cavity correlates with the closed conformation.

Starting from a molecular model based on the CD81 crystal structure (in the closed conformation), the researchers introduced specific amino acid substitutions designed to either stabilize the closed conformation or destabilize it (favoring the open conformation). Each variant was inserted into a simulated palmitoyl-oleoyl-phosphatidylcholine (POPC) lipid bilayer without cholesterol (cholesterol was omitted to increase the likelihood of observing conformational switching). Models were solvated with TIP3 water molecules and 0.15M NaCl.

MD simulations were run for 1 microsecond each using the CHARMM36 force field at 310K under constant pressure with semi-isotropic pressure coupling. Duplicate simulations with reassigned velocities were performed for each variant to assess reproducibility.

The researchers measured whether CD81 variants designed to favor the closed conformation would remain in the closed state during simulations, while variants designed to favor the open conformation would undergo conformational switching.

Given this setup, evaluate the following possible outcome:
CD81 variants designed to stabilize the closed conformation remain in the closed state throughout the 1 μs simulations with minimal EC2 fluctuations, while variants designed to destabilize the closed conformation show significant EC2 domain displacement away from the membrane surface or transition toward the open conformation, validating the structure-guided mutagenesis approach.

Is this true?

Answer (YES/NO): YES